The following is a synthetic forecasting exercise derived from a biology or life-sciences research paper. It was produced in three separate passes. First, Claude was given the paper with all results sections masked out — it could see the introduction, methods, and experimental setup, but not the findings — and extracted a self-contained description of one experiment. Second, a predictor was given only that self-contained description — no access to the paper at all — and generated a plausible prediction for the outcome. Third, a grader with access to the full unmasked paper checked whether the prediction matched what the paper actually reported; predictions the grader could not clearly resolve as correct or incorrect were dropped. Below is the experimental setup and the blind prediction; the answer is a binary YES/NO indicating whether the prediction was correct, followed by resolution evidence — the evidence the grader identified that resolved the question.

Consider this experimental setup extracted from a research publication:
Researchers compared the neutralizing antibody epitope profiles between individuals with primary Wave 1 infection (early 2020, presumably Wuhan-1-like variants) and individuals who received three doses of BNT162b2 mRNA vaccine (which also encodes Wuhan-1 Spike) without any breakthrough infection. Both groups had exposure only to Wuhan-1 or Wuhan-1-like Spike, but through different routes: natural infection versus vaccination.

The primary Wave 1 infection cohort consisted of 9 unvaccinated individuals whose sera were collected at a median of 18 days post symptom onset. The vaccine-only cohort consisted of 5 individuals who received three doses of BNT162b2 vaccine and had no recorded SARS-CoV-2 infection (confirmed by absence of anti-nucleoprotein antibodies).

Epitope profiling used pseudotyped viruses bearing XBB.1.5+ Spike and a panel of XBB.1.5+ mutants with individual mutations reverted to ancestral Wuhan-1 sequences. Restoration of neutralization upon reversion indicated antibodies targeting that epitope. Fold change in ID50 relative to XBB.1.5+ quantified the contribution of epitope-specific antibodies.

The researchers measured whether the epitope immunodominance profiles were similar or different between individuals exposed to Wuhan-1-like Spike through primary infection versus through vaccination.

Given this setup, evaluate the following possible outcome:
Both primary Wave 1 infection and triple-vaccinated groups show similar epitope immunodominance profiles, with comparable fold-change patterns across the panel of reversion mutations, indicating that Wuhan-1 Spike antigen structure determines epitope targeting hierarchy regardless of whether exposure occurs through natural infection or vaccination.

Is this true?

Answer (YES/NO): NO